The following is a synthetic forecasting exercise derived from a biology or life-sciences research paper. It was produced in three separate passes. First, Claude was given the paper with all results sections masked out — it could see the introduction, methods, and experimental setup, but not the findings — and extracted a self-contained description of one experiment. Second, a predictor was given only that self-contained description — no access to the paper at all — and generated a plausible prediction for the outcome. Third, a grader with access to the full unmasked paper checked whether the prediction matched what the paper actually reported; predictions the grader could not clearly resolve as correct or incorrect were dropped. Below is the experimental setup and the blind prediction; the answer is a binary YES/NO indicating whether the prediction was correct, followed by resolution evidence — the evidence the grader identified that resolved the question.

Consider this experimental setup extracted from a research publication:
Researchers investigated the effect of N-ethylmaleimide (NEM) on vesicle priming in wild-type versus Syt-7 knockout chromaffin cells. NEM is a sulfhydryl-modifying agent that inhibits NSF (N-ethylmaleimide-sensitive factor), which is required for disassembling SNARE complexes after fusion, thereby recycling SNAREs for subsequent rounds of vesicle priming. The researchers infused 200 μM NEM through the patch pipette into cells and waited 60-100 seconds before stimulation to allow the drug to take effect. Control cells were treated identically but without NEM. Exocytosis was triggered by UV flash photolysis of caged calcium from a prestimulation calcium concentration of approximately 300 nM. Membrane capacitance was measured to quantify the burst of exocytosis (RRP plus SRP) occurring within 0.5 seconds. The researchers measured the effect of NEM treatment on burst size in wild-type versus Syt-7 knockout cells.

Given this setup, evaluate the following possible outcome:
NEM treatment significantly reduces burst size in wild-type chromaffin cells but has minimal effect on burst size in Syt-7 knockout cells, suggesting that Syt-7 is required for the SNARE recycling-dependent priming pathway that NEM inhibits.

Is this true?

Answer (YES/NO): NO